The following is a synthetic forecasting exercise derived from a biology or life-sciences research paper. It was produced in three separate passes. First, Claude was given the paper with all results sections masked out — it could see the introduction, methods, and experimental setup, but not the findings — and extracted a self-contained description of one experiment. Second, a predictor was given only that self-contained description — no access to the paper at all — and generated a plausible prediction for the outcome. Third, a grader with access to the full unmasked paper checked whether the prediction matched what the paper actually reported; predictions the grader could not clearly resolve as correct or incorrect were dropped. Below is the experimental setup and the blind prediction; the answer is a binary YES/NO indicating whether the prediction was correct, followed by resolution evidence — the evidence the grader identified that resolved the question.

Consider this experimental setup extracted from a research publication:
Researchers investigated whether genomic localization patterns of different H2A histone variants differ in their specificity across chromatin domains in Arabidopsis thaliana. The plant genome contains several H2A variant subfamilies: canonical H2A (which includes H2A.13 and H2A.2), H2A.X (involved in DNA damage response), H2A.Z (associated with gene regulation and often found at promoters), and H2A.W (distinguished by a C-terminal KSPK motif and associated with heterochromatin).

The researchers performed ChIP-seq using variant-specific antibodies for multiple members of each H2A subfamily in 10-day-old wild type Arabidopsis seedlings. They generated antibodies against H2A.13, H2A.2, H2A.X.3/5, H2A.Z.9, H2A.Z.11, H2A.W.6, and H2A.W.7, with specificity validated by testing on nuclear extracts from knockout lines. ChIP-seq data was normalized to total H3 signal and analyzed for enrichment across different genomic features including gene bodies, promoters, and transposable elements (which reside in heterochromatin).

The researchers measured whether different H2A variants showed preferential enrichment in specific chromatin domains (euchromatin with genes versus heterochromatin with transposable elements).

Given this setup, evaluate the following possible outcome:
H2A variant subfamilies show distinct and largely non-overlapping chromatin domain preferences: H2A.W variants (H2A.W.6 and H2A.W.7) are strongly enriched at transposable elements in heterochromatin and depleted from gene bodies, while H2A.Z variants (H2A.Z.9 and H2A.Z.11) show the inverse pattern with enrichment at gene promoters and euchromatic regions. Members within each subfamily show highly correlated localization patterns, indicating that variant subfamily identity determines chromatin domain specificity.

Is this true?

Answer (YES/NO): NO